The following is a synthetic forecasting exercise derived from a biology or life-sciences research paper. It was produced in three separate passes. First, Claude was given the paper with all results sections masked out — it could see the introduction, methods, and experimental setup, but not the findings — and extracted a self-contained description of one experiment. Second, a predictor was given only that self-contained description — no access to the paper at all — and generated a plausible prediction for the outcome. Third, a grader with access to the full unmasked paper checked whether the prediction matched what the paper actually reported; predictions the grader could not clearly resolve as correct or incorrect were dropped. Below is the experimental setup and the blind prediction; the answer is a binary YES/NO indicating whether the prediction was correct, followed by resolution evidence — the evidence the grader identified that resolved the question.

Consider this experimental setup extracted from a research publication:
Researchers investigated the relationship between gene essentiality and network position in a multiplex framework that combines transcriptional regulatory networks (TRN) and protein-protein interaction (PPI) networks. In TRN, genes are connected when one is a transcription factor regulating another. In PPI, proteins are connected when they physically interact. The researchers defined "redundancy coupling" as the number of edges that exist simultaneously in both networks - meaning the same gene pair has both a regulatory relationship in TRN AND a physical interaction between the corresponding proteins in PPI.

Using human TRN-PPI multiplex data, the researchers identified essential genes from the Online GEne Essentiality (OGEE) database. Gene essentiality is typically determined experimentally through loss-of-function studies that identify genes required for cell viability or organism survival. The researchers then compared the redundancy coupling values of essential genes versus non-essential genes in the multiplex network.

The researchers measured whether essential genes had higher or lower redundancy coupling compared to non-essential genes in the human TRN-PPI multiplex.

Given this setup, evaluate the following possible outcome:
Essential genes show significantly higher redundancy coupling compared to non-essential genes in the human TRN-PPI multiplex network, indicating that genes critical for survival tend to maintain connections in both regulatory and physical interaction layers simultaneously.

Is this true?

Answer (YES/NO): YES